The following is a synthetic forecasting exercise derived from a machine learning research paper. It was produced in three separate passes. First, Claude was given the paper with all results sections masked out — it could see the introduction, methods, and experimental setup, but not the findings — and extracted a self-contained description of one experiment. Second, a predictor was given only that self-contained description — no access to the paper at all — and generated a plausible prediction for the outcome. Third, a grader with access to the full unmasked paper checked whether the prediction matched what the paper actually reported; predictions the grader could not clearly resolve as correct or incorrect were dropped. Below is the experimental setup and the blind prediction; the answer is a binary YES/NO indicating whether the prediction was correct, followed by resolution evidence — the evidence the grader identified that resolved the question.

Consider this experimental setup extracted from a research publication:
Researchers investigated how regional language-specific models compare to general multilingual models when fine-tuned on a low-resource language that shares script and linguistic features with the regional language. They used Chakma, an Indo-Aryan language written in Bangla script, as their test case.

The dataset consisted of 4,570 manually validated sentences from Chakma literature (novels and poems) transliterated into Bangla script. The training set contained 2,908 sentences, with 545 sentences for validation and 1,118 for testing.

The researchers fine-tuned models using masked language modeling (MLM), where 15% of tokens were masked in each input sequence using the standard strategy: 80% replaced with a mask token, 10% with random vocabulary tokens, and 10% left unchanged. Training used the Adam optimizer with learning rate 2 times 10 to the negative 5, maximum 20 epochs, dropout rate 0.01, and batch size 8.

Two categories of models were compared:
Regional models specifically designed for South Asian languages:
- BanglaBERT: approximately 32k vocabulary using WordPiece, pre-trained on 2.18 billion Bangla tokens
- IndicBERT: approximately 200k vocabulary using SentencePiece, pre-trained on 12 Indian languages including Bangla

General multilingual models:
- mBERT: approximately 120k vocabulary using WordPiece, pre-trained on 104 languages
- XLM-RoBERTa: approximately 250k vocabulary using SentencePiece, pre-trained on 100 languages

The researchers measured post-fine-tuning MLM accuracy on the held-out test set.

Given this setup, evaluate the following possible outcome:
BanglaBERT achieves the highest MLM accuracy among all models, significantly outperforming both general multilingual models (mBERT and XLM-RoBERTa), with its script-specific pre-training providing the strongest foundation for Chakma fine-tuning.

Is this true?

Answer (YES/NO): NO